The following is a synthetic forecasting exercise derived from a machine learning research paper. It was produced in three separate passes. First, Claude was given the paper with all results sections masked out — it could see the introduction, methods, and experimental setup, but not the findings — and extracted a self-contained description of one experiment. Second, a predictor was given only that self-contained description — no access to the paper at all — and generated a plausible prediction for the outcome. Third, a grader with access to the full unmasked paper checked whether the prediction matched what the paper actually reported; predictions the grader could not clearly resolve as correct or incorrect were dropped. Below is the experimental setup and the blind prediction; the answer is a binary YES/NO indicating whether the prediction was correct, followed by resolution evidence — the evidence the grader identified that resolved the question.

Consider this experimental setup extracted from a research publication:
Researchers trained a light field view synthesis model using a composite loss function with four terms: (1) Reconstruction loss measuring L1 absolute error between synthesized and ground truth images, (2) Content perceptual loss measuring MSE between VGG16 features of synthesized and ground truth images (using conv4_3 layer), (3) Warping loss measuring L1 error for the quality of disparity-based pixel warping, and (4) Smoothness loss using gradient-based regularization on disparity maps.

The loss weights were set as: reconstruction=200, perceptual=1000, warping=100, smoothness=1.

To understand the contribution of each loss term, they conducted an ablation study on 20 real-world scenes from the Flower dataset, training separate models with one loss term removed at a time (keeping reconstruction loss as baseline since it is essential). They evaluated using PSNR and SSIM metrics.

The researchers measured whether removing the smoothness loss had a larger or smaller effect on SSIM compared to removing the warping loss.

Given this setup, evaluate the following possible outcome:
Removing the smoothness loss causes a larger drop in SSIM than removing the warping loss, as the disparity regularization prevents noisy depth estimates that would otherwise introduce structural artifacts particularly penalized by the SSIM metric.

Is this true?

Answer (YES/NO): NO